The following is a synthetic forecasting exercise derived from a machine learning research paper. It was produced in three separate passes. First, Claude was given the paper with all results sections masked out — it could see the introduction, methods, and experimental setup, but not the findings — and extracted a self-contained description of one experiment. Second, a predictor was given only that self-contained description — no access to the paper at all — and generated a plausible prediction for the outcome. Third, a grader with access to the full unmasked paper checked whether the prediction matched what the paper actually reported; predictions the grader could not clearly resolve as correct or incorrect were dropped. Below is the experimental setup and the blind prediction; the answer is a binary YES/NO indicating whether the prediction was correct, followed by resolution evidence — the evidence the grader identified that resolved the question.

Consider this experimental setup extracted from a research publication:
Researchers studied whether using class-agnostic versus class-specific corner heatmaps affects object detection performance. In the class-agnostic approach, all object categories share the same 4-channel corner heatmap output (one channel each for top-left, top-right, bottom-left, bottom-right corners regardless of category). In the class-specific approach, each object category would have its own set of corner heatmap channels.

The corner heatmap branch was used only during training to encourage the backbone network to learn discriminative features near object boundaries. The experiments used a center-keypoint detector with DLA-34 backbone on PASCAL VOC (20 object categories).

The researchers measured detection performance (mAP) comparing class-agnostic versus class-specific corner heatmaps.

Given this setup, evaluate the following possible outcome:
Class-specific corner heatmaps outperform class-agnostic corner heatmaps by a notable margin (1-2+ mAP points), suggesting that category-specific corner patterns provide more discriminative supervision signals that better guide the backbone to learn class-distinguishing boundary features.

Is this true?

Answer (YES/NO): NO